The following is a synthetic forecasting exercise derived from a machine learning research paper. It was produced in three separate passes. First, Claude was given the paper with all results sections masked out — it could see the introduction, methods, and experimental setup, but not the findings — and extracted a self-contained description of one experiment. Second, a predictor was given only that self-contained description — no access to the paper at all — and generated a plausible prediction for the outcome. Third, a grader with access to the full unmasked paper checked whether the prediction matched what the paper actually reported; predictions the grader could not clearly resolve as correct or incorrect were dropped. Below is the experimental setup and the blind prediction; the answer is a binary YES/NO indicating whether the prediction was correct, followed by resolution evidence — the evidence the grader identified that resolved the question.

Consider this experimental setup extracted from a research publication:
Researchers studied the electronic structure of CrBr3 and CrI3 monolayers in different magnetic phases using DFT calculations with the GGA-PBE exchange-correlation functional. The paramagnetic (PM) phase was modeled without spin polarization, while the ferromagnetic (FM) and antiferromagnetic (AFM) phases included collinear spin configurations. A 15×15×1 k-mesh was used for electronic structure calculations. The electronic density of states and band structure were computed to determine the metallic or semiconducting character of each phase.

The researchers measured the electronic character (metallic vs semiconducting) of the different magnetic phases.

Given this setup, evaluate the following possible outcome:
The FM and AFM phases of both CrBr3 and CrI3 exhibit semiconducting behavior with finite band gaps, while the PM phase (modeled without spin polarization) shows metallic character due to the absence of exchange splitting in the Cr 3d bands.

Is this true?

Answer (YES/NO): YES